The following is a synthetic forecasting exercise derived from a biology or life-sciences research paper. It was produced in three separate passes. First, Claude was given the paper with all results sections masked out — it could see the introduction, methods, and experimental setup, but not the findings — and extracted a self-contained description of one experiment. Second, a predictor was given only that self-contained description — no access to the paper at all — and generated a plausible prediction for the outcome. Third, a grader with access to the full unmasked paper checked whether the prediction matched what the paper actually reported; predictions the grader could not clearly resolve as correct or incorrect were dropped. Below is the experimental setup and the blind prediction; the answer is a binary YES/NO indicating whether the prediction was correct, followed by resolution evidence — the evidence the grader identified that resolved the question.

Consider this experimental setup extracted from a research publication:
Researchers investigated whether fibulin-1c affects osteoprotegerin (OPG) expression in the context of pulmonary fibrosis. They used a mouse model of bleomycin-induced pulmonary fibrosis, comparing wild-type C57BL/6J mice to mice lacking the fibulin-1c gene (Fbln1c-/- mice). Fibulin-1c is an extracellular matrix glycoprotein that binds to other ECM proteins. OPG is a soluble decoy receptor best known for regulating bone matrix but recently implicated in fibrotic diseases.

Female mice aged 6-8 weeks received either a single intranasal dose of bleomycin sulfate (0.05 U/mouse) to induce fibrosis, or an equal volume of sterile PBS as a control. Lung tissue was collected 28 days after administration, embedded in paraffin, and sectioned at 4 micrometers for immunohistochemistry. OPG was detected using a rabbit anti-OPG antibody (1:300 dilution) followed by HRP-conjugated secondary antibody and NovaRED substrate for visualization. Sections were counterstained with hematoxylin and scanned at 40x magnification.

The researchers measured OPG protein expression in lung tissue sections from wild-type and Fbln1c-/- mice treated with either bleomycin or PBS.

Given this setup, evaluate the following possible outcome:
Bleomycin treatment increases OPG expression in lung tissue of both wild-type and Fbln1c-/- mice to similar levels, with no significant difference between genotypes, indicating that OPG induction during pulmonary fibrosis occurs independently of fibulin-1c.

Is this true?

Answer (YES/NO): NO